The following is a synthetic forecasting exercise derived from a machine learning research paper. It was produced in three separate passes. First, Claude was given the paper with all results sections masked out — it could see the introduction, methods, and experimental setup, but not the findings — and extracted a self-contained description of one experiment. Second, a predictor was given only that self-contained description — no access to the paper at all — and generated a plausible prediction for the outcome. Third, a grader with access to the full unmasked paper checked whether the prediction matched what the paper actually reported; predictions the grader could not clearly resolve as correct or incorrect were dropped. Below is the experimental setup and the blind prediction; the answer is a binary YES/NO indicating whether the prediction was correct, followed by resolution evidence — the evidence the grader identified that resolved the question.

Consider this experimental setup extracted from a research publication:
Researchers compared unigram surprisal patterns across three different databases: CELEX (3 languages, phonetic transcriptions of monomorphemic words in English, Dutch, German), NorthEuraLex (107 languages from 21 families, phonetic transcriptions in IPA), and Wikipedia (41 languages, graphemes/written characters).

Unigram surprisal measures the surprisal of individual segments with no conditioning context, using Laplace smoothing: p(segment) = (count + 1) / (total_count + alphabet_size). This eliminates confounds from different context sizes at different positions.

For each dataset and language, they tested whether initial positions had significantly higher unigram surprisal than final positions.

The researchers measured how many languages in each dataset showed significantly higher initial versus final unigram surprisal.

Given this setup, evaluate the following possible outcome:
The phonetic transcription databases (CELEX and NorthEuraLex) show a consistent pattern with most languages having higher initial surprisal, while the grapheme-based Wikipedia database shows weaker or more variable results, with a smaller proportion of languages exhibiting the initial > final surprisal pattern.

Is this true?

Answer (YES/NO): NO